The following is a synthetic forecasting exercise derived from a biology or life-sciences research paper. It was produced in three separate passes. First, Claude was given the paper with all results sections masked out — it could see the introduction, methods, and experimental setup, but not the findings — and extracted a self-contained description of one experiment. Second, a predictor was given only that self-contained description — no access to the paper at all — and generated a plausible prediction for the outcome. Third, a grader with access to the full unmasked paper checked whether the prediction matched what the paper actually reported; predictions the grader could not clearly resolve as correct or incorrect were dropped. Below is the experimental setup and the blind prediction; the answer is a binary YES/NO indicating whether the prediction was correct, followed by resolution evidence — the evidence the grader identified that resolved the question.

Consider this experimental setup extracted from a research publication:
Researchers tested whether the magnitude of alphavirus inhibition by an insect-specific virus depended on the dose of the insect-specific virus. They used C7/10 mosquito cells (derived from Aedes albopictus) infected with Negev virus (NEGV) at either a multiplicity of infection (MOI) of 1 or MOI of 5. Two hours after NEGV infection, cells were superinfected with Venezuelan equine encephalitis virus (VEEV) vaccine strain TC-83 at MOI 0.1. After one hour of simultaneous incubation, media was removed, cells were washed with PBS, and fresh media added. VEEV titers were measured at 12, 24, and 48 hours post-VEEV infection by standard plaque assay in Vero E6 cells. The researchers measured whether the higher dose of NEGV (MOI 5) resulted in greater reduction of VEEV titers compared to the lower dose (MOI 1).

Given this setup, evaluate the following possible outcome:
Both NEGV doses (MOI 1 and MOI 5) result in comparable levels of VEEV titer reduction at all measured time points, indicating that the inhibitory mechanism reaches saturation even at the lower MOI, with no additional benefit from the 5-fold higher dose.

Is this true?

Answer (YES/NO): YES